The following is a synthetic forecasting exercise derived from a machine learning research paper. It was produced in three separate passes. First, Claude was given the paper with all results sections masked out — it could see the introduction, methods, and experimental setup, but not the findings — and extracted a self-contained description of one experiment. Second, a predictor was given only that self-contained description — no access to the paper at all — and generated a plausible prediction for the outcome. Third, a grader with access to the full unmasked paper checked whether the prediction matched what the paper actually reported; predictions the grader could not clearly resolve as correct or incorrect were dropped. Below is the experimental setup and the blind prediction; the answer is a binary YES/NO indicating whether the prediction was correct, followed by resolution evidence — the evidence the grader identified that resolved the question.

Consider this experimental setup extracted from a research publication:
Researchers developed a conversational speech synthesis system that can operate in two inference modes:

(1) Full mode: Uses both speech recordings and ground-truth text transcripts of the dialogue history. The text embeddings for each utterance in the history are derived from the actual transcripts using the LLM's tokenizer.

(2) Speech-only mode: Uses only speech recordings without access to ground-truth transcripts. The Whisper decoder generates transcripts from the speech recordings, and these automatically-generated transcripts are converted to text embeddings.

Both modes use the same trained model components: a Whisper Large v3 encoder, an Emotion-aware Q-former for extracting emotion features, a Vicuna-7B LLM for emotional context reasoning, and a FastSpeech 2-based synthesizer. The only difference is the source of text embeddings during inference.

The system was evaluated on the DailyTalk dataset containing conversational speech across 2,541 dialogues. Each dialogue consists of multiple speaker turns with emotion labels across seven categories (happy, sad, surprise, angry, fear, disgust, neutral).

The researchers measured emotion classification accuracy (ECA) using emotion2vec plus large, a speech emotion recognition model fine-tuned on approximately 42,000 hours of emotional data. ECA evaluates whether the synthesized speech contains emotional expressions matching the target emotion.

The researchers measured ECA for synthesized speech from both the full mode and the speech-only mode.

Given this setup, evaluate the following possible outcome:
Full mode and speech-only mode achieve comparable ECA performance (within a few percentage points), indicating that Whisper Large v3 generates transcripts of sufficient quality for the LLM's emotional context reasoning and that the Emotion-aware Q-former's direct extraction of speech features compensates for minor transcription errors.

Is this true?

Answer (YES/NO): YES